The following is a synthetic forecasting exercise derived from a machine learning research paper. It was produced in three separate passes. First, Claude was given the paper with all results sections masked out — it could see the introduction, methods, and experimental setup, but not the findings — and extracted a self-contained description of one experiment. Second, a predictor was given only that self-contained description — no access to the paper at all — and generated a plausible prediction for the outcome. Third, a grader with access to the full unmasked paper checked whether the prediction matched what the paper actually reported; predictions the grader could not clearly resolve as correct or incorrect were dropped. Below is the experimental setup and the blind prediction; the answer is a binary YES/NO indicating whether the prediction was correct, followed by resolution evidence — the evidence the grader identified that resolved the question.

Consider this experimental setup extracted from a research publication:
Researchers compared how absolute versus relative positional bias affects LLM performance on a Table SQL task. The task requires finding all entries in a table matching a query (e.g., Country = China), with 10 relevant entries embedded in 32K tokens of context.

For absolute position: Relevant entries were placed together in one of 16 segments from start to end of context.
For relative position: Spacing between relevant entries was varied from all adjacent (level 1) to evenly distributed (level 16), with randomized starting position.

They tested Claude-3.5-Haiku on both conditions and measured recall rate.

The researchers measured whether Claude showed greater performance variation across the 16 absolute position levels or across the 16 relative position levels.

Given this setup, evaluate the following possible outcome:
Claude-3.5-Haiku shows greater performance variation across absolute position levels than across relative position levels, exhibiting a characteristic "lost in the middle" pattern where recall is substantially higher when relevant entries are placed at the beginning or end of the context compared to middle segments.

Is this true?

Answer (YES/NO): NO